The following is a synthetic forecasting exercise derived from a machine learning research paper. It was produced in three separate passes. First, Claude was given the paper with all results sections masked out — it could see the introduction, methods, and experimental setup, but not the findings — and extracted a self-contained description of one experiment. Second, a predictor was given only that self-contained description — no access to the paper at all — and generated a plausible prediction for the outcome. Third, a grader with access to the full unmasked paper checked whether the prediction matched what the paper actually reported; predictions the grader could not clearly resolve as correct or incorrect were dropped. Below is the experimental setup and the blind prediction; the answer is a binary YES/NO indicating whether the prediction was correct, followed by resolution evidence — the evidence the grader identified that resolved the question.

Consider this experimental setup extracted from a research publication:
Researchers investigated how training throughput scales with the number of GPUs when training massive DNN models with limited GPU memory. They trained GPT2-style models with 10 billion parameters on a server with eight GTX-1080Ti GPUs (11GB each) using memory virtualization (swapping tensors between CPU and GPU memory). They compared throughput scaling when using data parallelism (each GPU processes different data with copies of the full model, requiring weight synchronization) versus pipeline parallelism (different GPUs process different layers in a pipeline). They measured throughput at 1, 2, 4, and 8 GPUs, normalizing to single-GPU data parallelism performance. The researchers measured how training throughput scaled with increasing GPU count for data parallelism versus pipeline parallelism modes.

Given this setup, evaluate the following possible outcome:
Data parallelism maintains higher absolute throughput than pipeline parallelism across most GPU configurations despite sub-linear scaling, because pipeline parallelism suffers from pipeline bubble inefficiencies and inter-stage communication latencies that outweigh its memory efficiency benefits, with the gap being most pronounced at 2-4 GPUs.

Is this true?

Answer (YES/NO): NO